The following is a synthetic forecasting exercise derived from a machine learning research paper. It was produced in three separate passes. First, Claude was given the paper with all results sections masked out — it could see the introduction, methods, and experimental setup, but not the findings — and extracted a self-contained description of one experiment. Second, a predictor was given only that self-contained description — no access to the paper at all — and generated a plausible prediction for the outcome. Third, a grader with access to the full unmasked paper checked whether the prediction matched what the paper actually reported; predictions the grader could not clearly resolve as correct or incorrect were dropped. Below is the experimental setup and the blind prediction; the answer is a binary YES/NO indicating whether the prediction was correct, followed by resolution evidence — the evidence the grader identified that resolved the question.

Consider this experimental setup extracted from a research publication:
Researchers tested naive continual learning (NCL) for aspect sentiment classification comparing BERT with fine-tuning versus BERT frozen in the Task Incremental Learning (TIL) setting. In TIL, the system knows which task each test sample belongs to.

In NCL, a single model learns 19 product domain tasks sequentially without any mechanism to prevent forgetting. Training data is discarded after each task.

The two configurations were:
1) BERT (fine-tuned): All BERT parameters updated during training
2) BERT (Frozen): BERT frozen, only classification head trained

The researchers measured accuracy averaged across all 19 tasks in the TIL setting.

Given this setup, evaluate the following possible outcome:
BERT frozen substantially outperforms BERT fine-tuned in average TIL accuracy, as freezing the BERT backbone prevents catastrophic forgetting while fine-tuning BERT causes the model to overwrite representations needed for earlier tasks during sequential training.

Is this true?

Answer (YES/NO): YES